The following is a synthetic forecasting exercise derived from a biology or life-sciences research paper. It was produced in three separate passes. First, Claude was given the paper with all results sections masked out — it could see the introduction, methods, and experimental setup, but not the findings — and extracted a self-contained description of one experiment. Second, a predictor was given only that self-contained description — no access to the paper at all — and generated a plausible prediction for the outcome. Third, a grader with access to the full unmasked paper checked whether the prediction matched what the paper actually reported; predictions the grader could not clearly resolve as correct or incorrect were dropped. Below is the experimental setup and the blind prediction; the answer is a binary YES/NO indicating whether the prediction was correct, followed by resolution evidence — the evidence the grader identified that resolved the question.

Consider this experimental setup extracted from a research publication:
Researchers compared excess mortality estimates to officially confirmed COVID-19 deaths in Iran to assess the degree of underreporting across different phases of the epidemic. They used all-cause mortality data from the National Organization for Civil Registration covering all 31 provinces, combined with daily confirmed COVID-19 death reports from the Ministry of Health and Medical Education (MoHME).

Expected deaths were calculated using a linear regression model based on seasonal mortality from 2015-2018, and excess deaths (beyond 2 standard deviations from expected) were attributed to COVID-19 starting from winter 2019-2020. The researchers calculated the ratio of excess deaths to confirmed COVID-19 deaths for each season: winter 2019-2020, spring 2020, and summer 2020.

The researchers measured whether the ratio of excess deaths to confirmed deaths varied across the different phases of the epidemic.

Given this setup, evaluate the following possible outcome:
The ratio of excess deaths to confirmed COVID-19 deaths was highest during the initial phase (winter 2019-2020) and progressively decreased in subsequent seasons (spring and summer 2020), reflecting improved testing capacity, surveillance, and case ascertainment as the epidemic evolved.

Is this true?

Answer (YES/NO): YES